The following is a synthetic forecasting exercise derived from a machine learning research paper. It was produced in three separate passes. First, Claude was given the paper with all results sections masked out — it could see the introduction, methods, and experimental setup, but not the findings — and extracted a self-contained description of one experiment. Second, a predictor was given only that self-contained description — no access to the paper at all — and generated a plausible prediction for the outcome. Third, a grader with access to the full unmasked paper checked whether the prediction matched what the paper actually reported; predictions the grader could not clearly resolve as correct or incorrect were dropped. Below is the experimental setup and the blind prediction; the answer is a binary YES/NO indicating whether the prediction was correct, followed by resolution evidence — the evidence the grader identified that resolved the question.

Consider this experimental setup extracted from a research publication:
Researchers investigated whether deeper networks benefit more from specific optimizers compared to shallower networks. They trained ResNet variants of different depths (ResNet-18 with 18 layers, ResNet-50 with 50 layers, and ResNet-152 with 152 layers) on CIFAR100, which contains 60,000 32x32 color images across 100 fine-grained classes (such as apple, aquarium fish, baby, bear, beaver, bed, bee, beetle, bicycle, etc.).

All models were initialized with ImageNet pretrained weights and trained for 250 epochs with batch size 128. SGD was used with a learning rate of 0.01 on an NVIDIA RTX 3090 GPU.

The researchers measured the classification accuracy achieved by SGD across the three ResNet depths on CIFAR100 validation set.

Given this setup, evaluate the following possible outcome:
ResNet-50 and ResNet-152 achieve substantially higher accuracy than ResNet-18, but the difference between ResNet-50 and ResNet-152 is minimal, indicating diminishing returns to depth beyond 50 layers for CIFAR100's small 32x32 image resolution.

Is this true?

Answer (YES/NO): NO